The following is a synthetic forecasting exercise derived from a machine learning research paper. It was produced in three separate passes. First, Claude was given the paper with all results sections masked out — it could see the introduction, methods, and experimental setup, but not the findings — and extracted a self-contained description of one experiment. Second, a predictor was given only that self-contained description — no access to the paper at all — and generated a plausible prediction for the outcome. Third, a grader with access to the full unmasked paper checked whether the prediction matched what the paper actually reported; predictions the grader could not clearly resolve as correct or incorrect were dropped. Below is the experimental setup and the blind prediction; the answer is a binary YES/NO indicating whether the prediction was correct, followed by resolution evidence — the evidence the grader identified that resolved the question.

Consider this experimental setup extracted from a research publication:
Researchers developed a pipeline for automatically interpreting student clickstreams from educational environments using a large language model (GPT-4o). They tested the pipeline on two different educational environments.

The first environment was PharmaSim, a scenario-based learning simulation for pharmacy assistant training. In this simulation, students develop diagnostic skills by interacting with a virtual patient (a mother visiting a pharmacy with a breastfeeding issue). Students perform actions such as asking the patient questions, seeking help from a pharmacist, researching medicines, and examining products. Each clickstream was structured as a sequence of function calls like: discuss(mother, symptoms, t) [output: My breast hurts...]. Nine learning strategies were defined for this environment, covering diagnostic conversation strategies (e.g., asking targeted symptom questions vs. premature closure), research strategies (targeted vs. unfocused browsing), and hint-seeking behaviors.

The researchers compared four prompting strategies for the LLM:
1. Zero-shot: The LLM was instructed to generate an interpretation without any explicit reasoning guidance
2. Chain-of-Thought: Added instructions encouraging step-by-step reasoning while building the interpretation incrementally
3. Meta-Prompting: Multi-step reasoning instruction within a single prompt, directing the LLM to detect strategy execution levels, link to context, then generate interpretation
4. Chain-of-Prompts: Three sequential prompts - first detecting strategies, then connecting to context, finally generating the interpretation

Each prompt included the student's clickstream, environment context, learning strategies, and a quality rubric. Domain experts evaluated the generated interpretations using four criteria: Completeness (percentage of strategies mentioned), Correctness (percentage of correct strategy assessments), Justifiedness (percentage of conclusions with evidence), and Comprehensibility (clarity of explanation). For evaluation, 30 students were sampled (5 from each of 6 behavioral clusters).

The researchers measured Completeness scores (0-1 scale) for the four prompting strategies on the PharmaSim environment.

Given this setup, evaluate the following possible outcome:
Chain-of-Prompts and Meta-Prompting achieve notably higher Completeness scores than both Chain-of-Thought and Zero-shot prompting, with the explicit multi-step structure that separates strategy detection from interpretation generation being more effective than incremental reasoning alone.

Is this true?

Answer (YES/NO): NO